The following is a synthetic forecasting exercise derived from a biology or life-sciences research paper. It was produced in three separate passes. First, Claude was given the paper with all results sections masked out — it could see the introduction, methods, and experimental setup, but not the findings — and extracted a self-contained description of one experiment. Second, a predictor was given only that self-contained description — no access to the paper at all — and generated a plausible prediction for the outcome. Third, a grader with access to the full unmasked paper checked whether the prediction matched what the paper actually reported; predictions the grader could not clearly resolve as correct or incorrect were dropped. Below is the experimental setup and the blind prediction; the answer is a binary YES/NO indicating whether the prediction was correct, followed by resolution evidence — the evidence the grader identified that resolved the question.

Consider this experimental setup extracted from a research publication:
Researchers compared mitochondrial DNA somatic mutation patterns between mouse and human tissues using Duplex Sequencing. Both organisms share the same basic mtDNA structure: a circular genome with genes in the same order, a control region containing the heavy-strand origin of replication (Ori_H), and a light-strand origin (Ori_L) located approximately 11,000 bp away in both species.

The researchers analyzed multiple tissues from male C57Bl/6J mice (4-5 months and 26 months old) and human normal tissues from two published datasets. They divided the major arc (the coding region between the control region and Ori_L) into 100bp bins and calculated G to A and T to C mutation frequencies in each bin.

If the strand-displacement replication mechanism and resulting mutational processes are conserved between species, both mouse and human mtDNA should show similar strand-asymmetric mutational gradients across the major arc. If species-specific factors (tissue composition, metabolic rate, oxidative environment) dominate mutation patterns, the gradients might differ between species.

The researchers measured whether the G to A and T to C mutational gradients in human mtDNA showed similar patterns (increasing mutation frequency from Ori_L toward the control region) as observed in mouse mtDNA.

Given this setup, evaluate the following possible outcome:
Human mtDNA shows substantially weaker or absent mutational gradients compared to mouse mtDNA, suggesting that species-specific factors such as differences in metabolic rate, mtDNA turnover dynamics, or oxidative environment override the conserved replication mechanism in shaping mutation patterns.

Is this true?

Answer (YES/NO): NO